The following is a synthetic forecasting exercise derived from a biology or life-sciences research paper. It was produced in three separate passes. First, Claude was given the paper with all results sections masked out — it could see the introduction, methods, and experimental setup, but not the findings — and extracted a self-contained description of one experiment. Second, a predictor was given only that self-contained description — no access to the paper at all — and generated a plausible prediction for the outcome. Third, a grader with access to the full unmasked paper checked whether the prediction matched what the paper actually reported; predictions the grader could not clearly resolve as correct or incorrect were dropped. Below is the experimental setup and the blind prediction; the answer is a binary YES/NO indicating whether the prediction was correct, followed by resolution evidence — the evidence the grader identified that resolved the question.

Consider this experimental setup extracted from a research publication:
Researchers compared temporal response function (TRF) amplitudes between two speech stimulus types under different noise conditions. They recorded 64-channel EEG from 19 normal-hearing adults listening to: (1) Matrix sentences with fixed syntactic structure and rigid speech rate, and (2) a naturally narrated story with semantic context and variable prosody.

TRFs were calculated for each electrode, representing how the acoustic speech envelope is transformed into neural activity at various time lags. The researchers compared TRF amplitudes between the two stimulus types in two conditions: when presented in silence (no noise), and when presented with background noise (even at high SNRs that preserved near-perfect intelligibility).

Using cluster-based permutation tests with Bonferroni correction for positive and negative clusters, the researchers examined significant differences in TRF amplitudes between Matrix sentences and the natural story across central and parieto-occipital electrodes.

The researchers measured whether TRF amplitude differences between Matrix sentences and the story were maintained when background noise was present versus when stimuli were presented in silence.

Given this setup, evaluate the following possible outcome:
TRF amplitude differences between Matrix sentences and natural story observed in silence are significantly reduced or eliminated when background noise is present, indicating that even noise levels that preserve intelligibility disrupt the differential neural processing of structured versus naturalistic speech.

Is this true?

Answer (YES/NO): YES